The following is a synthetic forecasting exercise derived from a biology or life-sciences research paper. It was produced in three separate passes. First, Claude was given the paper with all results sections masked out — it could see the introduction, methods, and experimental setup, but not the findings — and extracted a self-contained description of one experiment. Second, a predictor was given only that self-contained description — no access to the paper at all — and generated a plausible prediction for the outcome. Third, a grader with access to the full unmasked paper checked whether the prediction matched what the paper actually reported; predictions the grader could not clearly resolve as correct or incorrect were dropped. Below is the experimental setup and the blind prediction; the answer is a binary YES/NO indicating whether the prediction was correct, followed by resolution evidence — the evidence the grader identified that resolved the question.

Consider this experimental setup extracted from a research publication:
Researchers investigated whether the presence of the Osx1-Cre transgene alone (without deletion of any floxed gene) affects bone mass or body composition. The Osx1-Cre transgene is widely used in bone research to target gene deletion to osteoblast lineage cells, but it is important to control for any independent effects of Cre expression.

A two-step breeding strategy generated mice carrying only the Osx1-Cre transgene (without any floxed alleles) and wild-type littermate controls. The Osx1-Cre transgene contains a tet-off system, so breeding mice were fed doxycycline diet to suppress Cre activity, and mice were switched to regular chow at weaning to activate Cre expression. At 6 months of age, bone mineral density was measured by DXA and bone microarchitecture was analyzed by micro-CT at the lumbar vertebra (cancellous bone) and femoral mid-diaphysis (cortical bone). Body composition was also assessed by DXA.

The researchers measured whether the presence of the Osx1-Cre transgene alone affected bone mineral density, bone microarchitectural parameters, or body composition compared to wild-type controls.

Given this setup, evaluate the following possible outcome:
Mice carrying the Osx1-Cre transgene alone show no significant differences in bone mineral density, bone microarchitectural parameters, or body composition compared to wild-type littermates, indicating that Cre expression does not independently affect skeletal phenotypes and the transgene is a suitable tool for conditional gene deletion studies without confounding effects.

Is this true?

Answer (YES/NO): NO